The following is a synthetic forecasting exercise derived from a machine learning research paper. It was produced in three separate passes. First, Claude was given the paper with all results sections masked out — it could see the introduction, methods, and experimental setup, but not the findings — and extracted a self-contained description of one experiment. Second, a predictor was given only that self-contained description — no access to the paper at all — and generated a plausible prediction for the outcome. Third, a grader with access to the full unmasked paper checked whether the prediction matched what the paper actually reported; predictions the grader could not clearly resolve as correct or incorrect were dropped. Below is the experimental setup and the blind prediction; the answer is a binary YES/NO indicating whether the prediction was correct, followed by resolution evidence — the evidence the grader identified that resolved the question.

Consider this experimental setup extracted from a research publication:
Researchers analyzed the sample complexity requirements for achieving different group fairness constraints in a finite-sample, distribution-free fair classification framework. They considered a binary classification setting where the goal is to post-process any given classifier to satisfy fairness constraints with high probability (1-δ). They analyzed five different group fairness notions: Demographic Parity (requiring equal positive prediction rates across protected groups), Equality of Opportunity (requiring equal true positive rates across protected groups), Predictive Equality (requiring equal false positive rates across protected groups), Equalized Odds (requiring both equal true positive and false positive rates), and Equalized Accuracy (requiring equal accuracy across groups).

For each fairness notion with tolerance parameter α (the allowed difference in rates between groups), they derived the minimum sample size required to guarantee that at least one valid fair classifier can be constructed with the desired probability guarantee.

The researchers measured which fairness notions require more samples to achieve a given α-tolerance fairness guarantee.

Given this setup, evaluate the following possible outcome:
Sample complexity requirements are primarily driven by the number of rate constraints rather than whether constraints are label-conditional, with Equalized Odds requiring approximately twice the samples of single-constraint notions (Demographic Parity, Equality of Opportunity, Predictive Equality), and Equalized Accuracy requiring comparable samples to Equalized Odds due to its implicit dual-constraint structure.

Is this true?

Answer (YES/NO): NO